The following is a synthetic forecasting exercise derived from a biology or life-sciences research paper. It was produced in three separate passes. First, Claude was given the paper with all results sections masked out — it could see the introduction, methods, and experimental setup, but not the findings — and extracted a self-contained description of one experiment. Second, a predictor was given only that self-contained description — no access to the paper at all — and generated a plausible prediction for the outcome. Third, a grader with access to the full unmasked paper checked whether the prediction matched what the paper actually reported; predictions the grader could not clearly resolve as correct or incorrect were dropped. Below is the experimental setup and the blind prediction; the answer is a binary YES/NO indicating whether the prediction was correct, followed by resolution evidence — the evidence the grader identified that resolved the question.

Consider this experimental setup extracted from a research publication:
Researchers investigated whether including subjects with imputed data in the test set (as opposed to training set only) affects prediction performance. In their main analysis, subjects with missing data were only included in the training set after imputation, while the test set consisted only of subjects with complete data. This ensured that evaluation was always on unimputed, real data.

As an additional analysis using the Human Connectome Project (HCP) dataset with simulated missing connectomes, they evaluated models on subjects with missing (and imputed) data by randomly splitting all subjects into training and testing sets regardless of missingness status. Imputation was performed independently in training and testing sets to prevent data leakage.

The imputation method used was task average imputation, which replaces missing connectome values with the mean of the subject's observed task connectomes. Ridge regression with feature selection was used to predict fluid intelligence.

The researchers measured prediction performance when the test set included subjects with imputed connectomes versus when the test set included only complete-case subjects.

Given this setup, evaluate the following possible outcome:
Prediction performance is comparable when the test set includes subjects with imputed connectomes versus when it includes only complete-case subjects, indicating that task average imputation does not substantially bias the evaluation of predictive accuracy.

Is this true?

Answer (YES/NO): YES